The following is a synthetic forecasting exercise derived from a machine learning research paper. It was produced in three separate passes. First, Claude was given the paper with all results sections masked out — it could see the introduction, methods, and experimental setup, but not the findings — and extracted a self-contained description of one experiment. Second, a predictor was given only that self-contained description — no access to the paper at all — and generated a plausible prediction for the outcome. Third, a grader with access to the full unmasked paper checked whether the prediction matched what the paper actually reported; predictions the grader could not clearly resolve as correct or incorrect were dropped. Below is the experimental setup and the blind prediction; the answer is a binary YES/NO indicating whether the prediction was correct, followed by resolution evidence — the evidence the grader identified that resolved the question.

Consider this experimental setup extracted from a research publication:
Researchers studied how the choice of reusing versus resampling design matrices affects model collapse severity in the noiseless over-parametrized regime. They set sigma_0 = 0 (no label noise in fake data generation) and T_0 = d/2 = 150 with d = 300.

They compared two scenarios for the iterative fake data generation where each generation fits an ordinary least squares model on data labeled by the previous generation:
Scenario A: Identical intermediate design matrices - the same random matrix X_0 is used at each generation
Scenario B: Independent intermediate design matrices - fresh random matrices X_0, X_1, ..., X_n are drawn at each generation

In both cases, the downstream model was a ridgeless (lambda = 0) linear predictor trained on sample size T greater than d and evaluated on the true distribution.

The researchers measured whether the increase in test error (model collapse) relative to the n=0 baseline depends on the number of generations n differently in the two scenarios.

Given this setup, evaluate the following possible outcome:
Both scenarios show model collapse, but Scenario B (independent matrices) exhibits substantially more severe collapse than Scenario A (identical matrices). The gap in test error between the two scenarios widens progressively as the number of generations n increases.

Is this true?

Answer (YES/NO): YES